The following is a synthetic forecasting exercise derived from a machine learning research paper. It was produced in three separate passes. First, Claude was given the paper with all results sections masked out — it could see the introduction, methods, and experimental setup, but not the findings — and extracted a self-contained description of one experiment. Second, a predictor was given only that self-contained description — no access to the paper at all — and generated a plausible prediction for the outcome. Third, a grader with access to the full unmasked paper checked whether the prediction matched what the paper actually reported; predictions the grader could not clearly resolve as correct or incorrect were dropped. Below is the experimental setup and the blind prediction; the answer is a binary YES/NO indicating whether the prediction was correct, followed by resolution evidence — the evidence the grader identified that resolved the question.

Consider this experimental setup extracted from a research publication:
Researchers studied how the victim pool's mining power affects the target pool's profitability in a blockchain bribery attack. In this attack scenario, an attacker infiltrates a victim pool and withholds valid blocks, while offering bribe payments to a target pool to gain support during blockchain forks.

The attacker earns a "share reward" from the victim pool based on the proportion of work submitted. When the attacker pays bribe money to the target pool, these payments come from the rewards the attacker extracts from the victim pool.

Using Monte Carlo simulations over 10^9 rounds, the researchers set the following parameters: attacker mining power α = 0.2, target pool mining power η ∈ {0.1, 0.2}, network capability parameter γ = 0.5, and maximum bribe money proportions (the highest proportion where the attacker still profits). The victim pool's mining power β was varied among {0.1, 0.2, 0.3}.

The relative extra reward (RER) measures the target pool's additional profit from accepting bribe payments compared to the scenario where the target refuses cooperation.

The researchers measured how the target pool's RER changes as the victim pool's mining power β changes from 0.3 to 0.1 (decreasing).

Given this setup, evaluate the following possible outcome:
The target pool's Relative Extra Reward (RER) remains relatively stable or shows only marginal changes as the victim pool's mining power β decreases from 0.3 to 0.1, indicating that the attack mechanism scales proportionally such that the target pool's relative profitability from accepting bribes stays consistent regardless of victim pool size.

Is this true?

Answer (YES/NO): NO